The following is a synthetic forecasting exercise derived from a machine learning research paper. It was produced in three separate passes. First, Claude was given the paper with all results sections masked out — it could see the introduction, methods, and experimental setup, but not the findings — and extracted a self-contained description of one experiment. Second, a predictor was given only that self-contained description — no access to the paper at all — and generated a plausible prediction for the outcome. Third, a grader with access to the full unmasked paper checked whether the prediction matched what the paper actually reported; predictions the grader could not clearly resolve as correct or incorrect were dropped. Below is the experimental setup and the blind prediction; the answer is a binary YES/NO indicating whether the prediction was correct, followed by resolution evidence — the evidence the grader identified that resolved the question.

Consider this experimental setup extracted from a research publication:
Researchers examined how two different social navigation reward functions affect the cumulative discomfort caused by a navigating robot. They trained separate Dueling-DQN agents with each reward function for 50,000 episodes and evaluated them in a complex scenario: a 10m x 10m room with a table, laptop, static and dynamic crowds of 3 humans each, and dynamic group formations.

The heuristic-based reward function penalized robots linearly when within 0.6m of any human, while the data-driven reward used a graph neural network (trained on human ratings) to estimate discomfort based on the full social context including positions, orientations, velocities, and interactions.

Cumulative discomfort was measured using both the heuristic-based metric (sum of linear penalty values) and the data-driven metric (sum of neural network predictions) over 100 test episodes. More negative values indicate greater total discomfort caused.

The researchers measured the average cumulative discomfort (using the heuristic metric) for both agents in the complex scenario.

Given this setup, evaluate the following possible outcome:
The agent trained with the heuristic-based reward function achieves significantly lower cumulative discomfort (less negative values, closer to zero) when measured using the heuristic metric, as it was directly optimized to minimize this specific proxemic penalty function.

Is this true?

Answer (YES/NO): NO